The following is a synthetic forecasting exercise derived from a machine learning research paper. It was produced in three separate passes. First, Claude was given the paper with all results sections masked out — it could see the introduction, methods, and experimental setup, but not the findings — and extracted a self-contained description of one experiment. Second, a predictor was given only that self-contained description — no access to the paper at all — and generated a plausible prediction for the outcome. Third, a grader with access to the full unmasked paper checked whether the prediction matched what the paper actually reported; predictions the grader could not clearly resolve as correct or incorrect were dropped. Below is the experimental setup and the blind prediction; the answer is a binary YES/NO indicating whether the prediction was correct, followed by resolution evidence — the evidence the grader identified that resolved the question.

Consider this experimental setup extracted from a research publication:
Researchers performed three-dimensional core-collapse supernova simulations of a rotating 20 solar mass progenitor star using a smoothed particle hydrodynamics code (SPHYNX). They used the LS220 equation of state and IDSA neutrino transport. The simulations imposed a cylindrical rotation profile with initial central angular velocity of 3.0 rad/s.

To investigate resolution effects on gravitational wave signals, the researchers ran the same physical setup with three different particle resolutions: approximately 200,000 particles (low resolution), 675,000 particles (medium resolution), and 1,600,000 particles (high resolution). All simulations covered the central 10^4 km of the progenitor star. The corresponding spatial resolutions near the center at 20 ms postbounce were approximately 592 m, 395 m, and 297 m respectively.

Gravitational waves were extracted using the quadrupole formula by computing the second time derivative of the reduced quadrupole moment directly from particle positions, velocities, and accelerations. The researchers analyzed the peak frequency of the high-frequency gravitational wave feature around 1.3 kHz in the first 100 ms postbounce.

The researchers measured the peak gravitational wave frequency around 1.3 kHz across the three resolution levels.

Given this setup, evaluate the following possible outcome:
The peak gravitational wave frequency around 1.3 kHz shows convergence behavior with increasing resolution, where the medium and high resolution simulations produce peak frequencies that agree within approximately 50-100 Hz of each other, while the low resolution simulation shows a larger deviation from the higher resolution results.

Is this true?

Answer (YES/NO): NO